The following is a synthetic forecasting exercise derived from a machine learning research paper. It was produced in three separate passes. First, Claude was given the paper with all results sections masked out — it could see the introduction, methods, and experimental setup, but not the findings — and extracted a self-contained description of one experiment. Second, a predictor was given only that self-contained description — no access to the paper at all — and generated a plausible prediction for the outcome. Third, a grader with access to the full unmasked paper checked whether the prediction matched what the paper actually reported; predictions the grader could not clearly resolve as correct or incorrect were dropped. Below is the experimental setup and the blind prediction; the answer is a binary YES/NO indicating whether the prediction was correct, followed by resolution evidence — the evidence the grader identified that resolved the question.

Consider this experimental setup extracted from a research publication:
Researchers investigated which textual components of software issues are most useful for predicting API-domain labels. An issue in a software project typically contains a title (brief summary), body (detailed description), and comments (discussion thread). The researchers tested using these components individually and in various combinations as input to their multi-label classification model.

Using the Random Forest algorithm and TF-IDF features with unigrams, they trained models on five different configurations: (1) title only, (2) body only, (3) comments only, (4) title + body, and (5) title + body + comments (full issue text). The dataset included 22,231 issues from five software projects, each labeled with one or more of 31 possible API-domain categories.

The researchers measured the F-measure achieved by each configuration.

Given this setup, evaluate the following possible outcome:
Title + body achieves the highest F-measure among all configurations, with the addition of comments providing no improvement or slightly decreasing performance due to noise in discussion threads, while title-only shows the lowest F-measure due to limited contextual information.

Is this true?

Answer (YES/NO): YES